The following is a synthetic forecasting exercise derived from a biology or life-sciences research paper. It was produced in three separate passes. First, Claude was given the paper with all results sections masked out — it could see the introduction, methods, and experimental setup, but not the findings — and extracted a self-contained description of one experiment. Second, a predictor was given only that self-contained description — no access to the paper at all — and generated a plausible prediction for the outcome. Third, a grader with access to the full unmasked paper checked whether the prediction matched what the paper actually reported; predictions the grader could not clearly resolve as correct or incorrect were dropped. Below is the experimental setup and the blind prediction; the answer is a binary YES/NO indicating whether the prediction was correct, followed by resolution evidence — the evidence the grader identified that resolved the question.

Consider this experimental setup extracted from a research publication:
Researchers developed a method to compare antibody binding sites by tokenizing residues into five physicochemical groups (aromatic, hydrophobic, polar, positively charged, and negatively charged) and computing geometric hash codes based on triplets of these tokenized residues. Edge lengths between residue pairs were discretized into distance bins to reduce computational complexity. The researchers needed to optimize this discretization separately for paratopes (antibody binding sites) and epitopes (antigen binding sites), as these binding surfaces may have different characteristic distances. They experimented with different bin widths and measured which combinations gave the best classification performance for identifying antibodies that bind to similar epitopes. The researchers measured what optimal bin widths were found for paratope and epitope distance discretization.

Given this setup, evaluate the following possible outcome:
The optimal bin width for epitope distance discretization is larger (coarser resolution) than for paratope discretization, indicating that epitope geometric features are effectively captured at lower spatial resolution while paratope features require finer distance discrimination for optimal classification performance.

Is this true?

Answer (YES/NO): NO